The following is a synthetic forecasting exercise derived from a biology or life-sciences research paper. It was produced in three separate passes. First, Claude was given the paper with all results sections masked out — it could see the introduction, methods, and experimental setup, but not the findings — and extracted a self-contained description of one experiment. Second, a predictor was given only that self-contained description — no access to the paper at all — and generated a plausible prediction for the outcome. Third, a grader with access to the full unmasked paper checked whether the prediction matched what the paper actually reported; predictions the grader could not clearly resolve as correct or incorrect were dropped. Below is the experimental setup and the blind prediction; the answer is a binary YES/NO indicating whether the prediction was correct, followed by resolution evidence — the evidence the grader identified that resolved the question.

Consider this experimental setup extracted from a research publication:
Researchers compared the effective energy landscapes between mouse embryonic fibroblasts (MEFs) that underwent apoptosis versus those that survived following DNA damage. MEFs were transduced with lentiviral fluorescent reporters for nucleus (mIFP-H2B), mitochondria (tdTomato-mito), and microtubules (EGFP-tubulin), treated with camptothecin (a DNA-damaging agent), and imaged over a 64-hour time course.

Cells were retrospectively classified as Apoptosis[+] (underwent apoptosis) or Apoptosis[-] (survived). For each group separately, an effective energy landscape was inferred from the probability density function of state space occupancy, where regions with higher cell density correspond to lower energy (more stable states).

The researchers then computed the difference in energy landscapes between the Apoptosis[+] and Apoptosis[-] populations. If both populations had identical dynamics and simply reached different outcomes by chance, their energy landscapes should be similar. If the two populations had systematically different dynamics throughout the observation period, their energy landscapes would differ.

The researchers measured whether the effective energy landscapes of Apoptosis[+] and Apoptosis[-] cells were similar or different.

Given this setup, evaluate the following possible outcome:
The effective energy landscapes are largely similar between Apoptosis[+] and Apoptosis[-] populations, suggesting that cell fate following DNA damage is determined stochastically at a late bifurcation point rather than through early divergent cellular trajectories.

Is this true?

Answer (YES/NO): NO